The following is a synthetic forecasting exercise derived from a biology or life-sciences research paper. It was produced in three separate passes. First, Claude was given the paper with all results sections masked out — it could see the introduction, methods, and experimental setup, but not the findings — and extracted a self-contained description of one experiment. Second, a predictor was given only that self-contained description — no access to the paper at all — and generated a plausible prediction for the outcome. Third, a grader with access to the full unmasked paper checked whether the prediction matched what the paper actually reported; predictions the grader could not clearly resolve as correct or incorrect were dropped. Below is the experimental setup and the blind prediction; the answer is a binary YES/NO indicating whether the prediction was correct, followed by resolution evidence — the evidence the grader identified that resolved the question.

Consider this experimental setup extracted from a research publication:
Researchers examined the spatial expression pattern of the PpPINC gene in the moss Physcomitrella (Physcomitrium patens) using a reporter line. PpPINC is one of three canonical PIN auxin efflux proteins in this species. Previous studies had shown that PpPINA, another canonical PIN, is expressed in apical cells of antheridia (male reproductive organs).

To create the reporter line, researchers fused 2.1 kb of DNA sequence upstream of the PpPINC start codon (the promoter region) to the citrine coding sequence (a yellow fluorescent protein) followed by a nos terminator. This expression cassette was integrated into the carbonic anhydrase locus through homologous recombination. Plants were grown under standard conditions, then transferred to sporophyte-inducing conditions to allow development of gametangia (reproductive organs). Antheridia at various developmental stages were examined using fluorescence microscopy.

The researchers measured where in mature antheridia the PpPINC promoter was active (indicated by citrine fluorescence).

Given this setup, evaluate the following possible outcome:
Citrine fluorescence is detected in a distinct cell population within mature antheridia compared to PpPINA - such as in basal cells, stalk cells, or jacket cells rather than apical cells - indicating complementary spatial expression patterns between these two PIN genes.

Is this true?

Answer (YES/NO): YES